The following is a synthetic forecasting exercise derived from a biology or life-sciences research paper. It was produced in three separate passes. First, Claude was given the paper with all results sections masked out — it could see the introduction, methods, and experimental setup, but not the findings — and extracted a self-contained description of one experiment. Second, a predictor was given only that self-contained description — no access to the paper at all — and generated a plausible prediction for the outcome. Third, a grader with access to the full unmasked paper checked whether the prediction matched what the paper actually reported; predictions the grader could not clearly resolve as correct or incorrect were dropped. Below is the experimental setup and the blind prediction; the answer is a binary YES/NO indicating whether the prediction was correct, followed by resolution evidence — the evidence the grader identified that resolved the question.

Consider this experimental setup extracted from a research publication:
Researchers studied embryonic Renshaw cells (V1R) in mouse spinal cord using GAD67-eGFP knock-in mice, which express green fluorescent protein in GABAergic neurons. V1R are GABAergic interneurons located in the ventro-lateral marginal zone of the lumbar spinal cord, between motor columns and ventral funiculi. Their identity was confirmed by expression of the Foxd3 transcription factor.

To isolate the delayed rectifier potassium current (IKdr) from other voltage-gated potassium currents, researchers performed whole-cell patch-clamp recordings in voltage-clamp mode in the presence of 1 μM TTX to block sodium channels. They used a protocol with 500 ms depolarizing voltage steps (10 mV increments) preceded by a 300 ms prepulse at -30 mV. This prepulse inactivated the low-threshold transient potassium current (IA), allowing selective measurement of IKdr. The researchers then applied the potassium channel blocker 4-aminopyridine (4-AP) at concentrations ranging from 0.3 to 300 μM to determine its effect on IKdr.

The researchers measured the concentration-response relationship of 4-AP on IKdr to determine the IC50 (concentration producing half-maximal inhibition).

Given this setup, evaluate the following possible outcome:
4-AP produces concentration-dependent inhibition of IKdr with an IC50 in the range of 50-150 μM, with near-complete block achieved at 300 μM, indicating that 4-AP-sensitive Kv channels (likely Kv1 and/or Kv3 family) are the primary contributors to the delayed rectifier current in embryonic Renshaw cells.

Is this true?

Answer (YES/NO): NO